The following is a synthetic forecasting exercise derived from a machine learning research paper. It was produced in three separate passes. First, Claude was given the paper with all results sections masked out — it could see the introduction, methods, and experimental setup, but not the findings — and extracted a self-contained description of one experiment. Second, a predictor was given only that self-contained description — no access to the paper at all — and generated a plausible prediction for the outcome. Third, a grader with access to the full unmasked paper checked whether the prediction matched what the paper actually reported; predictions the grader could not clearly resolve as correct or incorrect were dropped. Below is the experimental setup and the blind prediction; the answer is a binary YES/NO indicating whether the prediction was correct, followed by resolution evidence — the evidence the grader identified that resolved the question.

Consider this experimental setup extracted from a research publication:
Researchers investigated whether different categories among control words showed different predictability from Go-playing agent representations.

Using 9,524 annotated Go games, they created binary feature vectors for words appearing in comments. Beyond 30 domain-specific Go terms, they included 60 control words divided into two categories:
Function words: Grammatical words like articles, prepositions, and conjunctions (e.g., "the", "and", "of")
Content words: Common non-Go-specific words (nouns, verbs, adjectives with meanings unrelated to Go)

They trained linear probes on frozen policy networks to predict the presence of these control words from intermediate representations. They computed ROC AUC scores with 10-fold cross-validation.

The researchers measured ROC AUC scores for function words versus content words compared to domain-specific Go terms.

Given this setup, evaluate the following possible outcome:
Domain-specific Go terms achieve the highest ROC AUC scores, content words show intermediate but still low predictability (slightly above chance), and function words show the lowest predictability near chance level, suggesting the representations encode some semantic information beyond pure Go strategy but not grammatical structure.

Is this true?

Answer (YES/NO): NO